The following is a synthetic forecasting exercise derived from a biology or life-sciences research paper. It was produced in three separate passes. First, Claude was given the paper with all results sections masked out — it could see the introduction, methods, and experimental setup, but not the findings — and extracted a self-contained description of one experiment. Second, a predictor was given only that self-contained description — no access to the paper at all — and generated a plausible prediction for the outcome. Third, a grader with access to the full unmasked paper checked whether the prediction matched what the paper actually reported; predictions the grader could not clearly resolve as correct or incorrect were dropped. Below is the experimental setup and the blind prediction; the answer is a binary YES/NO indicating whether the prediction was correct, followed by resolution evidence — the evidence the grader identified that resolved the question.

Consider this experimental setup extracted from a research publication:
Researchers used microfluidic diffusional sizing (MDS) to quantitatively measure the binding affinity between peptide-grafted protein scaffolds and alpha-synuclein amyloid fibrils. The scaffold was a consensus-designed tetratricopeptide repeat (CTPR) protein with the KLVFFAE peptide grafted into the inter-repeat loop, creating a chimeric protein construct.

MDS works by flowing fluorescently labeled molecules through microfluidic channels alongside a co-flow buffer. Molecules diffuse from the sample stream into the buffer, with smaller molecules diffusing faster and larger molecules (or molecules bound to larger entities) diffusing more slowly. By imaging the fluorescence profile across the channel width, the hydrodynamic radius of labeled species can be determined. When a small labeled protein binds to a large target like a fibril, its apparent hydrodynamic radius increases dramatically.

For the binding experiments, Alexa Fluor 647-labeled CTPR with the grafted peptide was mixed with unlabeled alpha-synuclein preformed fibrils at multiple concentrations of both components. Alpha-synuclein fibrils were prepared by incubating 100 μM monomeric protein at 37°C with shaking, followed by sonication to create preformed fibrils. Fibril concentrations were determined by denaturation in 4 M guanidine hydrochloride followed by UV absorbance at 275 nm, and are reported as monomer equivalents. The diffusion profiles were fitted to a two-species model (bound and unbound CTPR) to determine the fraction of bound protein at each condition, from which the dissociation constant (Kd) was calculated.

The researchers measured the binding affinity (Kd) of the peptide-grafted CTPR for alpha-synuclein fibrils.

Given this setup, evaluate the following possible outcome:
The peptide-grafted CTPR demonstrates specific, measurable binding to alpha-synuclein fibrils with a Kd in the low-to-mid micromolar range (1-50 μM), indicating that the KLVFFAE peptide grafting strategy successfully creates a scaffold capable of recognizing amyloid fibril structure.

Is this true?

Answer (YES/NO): YES